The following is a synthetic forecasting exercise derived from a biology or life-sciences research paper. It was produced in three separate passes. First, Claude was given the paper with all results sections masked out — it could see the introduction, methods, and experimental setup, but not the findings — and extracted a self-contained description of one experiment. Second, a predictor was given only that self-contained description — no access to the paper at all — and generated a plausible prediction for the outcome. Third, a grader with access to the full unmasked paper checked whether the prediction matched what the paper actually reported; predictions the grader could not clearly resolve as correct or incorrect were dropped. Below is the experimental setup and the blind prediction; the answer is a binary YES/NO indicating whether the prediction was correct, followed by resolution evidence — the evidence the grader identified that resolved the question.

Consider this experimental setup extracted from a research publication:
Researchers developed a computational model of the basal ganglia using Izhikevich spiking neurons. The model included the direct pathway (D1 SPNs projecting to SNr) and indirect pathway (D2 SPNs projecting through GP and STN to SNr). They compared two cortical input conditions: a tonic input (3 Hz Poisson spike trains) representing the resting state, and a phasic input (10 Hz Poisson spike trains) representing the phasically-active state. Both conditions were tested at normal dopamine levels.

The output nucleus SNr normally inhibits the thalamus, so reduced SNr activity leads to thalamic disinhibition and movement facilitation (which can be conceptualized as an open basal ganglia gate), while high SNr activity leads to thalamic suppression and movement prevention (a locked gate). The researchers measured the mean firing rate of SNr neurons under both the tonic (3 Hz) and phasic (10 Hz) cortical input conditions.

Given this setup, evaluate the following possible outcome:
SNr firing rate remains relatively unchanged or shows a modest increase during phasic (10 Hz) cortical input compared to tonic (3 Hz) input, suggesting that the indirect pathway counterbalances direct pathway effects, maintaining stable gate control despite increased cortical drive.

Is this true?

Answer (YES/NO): NO